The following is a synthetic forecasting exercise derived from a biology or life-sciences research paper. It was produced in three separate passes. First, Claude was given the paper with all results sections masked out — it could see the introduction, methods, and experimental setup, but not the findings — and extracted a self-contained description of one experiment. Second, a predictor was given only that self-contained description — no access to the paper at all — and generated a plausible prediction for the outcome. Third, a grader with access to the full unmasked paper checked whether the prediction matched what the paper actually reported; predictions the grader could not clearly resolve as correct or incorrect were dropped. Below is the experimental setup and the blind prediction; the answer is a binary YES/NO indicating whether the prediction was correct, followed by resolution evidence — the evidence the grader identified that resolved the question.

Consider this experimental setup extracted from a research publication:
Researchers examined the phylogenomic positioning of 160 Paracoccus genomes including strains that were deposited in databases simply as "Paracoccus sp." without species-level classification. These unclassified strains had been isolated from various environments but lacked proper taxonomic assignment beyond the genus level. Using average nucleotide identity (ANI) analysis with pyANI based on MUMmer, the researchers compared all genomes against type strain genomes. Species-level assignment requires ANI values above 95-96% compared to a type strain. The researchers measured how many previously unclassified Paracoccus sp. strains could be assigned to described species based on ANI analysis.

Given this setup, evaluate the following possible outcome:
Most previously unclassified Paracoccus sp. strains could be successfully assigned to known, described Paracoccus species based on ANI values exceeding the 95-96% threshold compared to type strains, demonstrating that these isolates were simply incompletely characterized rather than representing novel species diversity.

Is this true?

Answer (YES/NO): YES